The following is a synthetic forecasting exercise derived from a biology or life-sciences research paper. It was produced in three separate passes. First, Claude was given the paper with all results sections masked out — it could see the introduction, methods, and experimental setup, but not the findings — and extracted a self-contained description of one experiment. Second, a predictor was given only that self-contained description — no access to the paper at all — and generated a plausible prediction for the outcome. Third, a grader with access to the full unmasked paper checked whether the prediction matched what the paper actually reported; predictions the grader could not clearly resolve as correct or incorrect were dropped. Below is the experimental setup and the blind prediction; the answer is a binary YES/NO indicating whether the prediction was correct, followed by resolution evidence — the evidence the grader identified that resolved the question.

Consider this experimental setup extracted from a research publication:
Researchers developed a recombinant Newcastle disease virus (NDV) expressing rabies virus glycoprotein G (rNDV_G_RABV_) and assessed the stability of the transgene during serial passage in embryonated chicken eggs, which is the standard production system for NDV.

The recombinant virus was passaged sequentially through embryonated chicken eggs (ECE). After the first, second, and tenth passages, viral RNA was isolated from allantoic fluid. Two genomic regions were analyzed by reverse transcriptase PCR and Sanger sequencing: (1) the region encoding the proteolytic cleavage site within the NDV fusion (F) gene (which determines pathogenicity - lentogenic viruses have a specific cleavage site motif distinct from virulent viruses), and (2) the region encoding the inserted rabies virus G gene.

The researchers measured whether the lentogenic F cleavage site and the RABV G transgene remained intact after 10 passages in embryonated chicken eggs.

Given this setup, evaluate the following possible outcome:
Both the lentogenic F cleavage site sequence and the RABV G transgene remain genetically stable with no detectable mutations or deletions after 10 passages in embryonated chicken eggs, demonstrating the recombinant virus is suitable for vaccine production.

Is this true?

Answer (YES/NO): YES